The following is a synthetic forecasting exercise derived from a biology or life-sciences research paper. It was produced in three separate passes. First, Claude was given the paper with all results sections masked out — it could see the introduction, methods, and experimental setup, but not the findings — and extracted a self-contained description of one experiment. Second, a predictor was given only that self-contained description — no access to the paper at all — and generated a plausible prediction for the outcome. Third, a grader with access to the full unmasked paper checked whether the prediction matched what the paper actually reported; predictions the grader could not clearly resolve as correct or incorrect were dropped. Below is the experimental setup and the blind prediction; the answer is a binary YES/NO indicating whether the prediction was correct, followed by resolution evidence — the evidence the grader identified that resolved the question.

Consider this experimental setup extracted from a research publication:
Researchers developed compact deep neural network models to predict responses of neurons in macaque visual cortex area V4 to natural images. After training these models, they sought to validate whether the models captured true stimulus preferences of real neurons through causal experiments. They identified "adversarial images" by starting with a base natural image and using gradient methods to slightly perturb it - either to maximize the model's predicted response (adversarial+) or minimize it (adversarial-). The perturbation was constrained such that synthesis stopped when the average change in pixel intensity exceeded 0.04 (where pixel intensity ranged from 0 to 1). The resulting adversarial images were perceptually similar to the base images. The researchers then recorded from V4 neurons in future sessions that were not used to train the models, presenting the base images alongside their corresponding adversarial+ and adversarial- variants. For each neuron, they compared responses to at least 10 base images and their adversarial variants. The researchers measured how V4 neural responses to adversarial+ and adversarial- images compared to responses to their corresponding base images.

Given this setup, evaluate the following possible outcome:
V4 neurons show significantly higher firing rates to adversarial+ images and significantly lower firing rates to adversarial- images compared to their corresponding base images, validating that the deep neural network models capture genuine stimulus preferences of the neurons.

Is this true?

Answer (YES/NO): YES